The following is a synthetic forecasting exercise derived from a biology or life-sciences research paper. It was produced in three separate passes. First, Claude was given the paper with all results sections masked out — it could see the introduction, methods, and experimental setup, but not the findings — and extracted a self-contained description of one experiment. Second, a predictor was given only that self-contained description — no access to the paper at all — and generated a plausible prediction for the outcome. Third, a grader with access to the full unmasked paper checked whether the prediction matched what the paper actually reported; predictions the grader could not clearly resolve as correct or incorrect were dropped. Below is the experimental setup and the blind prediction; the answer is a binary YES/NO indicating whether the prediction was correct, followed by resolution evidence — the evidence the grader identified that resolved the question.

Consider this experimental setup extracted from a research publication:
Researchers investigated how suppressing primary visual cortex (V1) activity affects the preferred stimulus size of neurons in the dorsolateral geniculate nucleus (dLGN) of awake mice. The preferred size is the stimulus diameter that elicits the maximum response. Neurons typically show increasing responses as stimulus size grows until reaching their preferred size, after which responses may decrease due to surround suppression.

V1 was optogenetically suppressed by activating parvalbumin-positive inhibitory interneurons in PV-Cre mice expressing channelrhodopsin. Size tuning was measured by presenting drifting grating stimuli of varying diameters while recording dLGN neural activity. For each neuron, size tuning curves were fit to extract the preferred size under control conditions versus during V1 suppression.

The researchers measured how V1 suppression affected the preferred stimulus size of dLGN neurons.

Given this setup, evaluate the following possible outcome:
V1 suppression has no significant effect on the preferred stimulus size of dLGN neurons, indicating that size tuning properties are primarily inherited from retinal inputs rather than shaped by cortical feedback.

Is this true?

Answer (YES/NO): NO